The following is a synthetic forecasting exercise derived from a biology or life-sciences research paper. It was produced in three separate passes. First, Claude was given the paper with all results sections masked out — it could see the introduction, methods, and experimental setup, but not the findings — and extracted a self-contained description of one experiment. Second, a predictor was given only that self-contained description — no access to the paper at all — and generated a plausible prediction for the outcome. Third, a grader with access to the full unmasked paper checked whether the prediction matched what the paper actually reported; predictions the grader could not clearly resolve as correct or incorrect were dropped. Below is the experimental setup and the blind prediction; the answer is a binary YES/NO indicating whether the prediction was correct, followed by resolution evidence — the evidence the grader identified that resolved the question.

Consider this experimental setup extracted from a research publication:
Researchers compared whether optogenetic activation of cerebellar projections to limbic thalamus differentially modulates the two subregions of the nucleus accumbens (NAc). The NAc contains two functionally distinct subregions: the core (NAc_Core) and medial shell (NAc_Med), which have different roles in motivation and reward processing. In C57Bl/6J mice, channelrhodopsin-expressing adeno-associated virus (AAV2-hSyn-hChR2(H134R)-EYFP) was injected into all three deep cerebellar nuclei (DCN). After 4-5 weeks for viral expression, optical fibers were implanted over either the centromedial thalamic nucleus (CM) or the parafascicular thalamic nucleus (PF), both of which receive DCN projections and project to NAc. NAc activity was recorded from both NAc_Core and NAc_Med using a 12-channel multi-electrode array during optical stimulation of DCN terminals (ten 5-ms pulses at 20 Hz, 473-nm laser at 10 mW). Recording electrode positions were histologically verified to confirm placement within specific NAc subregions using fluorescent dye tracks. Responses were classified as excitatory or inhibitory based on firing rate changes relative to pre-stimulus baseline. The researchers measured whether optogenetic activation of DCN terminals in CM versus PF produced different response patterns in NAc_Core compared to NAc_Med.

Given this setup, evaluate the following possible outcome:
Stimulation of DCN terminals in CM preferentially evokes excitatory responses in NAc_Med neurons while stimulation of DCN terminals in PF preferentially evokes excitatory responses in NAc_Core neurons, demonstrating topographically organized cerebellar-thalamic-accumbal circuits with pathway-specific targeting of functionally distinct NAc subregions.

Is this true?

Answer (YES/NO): NO